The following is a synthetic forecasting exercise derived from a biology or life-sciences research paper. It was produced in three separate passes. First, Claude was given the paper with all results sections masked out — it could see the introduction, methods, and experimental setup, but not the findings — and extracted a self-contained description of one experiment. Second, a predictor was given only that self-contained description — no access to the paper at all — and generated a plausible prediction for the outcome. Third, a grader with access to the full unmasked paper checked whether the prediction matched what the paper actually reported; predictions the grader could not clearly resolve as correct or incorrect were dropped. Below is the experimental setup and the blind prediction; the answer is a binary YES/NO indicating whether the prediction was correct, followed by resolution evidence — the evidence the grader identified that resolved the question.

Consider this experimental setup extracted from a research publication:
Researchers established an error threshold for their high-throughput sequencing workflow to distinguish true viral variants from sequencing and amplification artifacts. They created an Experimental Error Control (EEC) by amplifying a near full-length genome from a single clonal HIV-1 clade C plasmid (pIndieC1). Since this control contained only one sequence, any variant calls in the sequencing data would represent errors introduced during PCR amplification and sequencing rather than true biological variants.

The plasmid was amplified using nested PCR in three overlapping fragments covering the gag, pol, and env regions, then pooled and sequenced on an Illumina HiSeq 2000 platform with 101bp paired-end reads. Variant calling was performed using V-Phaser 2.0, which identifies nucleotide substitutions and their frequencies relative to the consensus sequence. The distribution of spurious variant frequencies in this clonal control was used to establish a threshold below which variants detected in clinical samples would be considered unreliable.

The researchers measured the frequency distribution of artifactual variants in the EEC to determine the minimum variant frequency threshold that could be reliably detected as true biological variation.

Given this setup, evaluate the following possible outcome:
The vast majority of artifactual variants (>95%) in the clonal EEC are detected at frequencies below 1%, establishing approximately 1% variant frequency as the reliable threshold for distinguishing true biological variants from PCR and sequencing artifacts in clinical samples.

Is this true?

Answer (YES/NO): NO